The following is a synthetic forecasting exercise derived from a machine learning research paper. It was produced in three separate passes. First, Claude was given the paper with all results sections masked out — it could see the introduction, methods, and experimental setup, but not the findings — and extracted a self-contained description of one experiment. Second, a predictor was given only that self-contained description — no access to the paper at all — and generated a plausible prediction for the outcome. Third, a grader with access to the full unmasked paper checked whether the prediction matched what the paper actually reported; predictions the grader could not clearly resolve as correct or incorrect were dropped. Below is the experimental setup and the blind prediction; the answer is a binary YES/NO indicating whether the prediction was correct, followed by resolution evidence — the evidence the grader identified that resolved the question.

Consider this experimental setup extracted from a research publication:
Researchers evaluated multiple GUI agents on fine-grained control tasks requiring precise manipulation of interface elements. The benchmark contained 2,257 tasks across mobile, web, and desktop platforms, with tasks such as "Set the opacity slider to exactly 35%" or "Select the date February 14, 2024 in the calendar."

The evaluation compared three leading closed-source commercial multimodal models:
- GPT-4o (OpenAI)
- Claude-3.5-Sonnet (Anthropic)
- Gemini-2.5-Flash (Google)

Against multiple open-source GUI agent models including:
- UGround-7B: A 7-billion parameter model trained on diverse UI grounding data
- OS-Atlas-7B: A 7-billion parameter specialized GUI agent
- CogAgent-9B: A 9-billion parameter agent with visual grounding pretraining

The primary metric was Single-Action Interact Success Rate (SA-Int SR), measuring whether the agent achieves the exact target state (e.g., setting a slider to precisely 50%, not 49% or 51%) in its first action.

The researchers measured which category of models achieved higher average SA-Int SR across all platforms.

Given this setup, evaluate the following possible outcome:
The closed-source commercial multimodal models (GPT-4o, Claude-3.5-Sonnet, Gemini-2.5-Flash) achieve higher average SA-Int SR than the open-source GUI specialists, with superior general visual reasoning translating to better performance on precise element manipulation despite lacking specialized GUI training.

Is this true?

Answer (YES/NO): NO